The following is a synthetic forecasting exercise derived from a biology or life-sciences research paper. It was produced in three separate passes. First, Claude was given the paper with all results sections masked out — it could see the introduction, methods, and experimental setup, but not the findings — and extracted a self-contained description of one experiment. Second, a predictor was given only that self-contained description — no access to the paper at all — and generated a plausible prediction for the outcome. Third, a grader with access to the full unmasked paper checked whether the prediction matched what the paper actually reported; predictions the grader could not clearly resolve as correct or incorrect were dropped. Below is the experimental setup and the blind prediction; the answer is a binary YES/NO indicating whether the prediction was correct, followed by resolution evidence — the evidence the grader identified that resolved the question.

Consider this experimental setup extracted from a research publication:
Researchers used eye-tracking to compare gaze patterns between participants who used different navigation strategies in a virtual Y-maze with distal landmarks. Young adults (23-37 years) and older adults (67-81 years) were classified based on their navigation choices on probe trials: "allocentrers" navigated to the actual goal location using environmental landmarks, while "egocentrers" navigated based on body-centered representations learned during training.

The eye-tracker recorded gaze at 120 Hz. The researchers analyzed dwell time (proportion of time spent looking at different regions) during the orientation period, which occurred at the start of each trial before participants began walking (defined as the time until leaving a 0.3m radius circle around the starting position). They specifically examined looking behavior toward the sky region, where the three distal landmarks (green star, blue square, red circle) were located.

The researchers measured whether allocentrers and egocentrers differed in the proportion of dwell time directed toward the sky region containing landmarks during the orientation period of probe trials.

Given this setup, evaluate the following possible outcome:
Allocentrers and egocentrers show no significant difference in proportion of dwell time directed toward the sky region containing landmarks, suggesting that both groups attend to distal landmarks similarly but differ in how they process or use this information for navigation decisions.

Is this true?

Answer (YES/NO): NO